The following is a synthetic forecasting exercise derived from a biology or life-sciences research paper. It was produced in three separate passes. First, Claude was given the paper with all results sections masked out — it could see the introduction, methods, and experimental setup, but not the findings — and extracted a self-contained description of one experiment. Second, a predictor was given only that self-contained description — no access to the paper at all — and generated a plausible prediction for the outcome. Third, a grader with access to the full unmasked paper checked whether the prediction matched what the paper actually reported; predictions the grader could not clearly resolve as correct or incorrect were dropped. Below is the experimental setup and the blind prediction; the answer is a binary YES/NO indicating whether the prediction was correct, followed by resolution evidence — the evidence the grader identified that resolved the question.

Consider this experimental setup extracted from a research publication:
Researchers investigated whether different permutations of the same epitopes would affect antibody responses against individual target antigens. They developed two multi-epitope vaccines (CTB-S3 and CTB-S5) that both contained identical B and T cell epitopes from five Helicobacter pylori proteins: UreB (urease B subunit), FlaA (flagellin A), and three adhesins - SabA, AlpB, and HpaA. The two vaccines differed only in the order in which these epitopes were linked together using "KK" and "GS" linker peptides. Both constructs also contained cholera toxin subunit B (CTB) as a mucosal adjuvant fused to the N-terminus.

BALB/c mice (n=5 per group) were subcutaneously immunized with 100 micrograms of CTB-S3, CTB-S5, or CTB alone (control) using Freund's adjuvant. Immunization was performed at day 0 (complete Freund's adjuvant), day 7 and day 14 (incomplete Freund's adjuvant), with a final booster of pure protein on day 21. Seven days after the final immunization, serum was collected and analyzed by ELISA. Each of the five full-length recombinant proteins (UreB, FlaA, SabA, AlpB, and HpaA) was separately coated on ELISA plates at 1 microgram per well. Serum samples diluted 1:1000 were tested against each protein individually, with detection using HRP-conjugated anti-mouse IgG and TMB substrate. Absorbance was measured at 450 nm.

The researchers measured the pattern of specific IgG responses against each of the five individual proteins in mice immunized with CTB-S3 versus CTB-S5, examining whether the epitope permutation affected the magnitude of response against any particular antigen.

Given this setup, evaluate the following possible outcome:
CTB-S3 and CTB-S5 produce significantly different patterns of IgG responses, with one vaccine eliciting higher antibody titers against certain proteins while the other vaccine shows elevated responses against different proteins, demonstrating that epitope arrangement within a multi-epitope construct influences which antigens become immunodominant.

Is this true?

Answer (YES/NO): NO